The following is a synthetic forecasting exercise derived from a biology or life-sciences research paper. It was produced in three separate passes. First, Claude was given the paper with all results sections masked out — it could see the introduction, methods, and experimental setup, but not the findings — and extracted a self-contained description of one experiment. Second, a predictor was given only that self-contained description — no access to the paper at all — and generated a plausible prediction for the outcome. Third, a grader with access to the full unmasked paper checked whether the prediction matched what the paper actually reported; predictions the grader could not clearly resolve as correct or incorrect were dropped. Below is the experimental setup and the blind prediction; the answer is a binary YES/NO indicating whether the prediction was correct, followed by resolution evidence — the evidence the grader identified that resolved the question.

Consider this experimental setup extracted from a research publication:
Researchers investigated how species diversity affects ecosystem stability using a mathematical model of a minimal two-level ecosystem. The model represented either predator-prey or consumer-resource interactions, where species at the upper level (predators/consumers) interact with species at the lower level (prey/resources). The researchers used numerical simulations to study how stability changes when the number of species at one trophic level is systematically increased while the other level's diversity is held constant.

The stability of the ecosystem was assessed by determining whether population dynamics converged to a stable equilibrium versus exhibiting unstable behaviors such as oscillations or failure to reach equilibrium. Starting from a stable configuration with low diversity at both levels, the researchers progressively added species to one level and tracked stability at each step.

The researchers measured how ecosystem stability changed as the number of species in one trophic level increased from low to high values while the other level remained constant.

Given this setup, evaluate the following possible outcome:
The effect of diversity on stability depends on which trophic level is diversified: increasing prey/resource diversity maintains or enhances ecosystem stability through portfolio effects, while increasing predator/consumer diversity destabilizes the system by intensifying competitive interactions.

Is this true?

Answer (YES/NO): NO